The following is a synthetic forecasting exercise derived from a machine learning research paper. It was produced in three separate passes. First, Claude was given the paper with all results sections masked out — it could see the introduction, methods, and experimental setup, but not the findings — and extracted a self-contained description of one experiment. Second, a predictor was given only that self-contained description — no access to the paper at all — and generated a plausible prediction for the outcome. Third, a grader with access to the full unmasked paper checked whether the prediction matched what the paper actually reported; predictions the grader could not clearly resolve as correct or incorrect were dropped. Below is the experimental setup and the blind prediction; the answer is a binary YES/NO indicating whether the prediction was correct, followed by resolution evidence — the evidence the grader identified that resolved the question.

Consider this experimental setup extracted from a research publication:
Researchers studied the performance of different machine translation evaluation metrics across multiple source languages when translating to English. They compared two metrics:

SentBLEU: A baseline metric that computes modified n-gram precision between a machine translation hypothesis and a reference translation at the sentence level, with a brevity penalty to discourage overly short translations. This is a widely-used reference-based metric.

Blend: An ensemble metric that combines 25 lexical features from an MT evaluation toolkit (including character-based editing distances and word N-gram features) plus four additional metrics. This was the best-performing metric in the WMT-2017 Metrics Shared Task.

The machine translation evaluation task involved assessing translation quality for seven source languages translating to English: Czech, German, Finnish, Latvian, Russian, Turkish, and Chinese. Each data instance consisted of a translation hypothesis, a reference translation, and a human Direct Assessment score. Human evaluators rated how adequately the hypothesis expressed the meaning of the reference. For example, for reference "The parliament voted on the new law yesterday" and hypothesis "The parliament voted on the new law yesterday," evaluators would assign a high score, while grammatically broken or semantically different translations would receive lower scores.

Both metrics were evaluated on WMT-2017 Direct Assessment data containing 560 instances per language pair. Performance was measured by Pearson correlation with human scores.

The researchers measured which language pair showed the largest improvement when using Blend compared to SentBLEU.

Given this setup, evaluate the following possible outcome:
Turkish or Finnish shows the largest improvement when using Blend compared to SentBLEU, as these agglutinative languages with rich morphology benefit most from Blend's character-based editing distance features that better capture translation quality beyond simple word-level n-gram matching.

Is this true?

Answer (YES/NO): NO